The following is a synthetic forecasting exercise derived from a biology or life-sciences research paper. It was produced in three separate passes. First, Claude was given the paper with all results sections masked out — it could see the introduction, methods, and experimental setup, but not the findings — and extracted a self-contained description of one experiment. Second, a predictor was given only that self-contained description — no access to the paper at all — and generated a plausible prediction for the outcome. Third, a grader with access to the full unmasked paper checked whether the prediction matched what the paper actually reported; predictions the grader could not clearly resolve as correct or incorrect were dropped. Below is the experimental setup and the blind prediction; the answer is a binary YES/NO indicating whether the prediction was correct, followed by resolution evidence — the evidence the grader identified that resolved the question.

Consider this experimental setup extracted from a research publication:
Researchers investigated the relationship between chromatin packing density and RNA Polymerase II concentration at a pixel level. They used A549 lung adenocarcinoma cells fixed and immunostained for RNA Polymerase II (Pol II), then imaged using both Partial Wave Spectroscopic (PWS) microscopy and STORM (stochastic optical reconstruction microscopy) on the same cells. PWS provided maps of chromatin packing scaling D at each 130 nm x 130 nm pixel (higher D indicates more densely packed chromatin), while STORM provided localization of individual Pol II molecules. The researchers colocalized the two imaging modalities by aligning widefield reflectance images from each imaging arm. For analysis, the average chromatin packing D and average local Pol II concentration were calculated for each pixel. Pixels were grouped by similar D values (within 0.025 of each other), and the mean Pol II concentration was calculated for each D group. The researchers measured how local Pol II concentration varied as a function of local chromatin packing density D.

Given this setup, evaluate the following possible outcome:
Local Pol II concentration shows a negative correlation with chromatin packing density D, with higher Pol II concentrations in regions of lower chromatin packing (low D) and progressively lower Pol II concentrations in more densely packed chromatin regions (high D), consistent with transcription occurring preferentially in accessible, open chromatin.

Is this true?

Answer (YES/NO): NO